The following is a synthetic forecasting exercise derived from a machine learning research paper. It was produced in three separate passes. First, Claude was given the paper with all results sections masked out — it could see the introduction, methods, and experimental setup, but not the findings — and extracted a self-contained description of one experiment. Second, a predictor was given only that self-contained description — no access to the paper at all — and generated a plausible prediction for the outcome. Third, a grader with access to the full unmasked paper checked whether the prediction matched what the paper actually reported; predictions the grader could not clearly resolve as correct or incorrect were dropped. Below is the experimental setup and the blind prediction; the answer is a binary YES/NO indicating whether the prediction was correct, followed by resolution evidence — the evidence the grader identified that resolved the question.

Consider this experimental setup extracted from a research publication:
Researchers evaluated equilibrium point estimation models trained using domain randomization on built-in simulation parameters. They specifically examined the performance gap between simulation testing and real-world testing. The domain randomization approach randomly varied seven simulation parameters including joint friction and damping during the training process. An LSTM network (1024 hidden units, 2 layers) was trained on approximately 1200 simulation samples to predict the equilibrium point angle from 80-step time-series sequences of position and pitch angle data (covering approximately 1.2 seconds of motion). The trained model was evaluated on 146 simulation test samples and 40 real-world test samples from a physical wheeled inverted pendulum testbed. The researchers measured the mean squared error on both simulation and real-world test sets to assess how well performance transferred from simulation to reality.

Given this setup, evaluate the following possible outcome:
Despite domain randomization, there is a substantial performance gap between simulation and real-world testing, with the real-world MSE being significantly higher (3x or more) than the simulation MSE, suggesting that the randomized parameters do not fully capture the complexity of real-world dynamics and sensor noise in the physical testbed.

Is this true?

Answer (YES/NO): YES